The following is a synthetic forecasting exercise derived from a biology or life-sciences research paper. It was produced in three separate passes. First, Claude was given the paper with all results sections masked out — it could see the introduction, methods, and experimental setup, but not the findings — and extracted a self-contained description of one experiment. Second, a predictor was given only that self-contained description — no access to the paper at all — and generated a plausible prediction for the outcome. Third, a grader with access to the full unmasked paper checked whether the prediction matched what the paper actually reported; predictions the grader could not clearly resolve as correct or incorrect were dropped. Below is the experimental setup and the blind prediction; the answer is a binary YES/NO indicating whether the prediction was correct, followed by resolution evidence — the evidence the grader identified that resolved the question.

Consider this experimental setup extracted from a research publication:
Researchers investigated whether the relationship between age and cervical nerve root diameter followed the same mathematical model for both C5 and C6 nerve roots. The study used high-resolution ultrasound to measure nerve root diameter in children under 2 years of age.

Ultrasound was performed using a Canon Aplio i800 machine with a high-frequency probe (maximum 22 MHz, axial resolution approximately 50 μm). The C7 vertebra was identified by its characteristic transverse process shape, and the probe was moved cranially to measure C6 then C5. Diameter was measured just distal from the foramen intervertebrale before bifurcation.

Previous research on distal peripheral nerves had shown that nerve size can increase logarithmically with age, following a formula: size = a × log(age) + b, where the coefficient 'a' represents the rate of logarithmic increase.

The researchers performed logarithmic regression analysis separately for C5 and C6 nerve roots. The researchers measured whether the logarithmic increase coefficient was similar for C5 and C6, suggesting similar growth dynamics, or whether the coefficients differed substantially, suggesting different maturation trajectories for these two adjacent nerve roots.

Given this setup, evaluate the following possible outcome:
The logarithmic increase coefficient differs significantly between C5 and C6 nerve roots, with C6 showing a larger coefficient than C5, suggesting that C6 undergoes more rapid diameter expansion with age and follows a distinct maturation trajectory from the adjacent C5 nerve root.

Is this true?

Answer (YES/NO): NO